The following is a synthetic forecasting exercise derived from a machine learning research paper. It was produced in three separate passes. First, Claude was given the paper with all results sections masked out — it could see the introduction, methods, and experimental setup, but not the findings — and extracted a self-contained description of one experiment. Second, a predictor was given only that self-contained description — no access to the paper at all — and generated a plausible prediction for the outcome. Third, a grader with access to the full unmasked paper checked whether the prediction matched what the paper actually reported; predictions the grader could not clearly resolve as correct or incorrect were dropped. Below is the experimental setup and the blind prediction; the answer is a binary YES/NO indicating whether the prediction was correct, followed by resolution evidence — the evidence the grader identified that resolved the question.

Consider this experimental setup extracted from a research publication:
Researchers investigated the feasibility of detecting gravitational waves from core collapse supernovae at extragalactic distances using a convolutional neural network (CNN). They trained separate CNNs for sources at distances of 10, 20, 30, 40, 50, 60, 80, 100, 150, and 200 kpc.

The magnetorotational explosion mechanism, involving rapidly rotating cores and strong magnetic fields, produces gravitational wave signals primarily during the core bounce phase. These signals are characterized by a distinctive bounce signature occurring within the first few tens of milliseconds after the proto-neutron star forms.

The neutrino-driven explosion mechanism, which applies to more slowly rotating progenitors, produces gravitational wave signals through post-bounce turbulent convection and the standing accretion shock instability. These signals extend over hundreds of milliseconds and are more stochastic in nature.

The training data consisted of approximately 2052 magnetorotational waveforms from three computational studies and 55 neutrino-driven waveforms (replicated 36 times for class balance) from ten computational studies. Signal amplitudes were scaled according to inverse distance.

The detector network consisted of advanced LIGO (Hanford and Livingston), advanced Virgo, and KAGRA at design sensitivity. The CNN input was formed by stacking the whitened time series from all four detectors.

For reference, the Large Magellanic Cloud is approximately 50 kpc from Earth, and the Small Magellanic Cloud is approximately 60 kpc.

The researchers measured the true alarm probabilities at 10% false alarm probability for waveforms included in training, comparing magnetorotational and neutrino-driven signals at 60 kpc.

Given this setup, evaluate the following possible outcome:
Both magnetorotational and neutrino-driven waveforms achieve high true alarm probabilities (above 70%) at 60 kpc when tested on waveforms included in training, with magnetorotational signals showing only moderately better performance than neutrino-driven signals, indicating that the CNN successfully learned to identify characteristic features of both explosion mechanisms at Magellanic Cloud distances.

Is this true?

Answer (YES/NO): NO